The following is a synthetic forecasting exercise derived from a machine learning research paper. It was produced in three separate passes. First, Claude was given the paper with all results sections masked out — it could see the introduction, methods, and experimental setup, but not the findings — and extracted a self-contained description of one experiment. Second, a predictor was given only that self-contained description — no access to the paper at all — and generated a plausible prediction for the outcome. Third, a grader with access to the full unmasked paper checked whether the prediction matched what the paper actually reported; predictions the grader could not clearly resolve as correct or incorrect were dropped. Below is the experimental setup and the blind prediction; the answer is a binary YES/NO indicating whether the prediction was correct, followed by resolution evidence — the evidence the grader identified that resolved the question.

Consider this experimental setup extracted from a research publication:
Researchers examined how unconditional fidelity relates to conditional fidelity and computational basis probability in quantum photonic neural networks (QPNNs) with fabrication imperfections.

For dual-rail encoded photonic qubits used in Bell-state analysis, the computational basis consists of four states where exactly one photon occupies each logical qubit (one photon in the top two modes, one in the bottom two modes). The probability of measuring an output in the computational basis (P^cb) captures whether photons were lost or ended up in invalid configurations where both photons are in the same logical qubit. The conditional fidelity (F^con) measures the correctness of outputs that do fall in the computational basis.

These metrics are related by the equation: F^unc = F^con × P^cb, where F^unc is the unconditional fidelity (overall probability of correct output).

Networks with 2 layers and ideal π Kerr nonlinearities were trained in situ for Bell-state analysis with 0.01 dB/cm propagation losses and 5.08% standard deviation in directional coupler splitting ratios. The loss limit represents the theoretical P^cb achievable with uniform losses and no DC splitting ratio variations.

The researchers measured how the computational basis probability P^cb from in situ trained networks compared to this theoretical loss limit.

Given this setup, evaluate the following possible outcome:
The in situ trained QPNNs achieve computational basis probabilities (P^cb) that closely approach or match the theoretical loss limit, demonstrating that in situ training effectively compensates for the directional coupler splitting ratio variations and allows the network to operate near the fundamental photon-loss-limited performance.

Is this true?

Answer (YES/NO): YES